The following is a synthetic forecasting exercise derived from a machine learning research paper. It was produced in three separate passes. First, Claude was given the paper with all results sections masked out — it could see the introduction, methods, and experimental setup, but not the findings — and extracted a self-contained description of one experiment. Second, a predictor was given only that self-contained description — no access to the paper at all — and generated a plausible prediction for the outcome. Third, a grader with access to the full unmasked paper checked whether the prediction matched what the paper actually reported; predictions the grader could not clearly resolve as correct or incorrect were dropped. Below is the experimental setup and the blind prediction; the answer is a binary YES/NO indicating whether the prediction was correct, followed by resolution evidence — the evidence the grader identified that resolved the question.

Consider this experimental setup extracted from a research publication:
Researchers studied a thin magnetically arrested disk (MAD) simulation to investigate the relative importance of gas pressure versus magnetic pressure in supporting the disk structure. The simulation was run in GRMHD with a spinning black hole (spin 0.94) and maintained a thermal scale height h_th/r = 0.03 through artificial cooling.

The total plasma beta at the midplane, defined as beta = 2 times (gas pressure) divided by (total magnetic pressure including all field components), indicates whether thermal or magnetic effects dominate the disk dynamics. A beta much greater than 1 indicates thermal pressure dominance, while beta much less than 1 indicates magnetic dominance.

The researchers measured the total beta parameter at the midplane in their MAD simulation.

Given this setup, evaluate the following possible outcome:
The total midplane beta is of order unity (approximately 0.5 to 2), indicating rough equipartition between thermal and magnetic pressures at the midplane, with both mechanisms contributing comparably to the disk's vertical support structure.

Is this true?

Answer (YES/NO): NO